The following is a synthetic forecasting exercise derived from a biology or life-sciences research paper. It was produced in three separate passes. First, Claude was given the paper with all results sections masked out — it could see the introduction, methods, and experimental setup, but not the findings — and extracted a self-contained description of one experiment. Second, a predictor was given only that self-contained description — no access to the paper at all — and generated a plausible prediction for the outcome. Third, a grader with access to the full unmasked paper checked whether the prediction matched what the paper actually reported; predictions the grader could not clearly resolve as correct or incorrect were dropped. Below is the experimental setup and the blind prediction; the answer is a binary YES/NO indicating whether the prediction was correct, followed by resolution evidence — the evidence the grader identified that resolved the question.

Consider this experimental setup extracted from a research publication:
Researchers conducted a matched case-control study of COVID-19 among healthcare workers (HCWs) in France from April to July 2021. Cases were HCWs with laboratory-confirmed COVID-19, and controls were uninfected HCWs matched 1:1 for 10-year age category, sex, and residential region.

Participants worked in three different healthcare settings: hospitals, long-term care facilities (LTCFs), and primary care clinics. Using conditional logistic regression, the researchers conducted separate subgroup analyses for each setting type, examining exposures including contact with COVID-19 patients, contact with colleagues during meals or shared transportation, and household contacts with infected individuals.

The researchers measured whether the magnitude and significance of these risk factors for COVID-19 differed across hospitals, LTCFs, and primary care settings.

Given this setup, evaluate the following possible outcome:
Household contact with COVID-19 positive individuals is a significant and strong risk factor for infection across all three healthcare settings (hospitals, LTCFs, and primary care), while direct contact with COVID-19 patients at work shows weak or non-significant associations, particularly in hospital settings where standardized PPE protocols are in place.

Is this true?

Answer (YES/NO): NO